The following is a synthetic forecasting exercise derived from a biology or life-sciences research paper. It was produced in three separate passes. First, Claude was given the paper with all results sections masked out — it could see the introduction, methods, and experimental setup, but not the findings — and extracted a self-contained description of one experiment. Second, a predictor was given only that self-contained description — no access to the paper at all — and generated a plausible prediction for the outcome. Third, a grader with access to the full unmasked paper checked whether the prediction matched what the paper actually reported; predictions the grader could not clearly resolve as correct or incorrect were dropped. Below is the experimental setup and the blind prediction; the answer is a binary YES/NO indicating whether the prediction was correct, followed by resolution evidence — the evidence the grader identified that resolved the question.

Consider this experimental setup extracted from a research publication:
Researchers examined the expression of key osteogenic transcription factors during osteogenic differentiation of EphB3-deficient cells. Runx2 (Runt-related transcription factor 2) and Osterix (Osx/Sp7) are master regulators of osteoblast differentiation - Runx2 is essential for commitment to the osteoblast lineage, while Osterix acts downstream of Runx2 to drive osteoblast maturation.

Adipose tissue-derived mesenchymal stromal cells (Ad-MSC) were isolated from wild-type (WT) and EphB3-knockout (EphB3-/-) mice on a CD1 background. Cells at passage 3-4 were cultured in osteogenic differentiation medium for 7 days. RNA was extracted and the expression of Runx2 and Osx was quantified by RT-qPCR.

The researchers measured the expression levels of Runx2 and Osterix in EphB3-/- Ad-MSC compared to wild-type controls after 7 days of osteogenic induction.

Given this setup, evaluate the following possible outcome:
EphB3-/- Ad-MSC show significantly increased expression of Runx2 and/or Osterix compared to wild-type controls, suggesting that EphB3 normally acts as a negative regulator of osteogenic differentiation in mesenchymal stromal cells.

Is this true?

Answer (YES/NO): YES